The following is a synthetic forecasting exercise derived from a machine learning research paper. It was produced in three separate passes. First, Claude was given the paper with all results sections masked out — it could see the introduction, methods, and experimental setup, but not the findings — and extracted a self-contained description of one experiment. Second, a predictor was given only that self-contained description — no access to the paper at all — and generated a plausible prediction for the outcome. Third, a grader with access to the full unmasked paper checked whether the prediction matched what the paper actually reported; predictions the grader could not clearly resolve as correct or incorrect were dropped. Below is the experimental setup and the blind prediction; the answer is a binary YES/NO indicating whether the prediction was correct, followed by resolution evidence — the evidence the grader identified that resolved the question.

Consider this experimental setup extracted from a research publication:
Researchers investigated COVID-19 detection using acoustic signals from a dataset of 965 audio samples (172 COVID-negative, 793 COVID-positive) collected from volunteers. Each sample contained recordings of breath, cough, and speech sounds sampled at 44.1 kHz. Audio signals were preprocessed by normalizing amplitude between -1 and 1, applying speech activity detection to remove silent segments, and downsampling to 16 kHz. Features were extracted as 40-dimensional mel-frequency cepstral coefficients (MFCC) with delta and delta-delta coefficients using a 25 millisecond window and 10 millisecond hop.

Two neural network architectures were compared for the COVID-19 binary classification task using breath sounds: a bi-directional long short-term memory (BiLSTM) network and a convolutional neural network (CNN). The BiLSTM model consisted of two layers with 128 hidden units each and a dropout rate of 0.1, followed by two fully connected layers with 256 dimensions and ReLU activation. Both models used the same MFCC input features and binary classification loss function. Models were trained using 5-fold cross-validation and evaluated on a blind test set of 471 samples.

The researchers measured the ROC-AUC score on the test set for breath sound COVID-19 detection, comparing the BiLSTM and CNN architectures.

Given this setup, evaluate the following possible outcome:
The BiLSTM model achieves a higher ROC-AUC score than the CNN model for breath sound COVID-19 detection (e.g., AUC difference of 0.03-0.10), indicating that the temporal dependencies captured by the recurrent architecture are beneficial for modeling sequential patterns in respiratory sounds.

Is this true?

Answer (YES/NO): NO